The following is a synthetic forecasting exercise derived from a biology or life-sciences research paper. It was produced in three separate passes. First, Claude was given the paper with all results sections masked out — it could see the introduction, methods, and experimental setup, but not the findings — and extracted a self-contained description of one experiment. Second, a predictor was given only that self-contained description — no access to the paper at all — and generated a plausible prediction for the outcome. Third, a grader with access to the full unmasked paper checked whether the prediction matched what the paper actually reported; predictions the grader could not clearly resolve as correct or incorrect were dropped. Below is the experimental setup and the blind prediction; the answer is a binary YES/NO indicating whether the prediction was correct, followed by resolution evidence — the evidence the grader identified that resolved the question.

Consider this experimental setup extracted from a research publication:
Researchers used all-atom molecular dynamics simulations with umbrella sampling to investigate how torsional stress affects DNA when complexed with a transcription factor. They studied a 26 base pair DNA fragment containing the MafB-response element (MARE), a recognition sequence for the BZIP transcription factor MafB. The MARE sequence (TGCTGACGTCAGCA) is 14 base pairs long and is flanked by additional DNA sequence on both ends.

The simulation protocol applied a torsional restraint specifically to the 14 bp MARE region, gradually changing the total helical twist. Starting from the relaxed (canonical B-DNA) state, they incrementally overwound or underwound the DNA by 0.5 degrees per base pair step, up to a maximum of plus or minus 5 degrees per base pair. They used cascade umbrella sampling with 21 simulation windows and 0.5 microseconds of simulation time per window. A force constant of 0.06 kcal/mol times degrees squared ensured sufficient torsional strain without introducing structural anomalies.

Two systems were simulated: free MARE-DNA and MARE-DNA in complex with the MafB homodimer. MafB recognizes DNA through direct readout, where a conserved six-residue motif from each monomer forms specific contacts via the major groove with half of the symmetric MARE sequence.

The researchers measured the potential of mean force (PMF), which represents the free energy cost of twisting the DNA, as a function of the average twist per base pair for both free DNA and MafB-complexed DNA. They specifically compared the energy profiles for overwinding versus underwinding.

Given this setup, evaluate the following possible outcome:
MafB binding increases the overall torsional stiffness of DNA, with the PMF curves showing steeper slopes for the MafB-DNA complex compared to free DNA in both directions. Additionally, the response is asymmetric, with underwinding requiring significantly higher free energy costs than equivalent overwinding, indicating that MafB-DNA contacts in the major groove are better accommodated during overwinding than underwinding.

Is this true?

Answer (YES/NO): NO